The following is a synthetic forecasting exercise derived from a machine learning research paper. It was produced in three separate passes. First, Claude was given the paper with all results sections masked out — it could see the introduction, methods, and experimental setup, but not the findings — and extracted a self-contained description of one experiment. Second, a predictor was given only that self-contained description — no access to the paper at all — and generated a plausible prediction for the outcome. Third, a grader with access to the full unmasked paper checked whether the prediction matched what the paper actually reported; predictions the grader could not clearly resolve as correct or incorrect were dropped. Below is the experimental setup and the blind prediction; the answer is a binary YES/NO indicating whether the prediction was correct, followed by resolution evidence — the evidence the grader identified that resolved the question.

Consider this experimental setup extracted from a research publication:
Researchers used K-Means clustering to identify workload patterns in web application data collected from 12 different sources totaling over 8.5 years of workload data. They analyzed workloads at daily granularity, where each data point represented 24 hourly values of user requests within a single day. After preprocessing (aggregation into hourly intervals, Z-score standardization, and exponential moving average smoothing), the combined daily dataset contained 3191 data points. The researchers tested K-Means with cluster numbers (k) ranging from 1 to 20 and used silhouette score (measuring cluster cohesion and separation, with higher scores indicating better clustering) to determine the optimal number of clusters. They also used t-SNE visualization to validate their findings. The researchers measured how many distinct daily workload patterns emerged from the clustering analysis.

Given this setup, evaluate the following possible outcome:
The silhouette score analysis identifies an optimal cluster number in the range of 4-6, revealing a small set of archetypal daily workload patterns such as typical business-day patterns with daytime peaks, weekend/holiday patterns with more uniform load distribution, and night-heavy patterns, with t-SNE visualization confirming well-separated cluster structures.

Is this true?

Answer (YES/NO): NO